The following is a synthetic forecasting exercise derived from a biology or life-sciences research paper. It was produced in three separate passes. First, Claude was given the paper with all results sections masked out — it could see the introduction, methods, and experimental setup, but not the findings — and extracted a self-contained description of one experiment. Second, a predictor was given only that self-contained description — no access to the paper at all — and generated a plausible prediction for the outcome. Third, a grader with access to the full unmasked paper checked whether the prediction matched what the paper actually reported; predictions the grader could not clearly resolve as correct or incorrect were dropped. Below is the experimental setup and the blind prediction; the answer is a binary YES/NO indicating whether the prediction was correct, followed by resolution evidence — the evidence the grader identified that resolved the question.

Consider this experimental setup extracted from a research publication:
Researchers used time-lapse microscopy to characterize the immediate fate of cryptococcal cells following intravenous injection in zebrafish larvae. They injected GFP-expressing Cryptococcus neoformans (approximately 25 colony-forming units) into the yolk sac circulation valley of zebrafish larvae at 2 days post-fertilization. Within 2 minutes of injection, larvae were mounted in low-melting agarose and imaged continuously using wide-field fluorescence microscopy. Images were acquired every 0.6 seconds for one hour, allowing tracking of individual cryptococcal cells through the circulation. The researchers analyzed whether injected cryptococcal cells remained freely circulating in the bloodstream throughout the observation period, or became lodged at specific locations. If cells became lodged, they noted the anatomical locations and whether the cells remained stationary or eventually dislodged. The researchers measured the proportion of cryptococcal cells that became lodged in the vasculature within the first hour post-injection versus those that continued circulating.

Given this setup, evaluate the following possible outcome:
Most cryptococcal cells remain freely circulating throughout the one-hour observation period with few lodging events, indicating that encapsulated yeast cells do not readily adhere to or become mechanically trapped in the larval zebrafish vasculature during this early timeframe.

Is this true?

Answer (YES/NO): NO